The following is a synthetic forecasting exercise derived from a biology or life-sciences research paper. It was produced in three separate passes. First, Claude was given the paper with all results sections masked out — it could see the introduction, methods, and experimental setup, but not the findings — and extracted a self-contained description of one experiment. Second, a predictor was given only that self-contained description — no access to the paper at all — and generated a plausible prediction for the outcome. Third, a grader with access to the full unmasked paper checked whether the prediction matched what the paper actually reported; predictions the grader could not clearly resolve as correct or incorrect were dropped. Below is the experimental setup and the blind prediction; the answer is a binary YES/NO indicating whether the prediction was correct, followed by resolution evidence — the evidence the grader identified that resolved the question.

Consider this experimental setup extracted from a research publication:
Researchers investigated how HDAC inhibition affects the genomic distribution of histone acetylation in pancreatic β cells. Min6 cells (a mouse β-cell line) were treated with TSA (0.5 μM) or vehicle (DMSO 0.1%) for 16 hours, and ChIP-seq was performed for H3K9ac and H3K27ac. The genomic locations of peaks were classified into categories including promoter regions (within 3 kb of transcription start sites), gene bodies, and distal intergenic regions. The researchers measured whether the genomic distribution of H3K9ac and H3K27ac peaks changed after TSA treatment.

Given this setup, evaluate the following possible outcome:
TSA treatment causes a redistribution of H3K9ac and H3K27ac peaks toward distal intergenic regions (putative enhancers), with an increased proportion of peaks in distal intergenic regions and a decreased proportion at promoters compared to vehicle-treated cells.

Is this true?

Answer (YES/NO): NO